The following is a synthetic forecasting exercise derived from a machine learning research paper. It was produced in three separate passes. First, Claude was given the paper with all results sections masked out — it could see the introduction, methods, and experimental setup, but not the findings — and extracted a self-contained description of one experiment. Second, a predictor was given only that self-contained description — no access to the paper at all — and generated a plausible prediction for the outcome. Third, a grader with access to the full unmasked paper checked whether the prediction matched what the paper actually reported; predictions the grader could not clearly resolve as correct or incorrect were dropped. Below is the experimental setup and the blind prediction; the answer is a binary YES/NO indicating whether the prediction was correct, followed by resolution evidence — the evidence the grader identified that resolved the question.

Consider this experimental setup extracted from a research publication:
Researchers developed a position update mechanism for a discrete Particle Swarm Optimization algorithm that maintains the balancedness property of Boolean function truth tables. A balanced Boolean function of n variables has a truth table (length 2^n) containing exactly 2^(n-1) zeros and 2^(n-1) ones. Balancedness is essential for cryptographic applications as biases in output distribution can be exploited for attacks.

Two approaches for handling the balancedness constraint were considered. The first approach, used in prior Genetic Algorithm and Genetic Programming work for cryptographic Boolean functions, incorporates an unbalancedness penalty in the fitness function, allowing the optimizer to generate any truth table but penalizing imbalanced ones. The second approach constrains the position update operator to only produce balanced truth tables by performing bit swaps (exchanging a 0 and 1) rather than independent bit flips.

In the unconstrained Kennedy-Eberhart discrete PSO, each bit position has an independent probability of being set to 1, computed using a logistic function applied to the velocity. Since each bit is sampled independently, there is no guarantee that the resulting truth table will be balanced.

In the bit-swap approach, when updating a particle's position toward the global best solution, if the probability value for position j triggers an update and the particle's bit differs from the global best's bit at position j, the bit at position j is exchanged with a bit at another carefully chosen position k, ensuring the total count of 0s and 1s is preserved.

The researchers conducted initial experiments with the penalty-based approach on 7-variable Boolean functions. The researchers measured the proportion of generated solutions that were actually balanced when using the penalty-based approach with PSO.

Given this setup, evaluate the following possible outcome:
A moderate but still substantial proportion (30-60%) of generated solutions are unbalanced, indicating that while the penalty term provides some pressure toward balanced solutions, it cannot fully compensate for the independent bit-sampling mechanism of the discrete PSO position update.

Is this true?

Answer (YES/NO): NO